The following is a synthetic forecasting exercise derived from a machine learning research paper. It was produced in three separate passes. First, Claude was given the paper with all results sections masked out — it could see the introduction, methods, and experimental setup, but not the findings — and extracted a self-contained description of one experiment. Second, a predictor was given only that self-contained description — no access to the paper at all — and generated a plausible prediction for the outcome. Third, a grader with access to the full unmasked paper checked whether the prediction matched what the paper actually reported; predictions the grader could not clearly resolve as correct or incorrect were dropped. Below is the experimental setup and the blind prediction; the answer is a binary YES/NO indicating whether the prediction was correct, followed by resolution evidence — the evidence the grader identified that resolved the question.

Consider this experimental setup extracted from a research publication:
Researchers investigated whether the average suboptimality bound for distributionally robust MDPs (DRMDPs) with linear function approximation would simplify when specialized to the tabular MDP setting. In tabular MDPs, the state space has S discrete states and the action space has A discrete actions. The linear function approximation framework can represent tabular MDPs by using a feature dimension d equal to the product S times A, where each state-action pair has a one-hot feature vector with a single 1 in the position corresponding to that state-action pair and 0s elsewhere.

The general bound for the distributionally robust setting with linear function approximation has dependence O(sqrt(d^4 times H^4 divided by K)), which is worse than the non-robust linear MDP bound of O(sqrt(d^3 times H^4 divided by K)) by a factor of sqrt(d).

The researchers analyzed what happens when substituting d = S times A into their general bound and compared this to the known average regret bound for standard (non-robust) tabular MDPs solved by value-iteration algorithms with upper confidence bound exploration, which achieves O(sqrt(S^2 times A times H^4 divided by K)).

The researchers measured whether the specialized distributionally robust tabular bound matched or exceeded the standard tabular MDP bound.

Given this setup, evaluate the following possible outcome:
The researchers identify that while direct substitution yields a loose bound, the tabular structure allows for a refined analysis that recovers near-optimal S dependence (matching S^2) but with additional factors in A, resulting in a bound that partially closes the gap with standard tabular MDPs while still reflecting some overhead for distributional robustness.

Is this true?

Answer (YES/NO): NO